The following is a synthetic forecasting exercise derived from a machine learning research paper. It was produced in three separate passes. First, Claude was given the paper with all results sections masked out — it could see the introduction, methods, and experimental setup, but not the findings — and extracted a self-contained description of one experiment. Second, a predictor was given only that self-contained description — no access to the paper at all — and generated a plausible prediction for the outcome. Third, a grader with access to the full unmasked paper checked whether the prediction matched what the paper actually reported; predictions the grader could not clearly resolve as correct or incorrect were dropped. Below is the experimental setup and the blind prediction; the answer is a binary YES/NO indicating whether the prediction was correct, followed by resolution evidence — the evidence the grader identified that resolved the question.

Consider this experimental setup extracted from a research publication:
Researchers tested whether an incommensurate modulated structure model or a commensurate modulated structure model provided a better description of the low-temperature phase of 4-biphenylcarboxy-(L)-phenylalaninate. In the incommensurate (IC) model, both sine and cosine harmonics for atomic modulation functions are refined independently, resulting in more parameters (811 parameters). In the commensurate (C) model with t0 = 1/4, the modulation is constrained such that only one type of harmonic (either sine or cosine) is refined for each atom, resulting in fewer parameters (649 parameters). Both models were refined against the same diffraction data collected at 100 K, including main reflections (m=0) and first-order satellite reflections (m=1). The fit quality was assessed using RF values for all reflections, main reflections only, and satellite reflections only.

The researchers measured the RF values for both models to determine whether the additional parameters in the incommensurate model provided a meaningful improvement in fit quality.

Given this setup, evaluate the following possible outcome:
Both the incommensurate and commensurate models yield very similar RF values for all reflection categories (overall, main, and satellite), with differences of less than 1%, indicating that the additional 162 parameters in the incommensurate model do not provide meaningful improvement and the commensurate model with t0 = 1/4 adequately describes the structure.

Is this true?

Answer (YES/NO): YES